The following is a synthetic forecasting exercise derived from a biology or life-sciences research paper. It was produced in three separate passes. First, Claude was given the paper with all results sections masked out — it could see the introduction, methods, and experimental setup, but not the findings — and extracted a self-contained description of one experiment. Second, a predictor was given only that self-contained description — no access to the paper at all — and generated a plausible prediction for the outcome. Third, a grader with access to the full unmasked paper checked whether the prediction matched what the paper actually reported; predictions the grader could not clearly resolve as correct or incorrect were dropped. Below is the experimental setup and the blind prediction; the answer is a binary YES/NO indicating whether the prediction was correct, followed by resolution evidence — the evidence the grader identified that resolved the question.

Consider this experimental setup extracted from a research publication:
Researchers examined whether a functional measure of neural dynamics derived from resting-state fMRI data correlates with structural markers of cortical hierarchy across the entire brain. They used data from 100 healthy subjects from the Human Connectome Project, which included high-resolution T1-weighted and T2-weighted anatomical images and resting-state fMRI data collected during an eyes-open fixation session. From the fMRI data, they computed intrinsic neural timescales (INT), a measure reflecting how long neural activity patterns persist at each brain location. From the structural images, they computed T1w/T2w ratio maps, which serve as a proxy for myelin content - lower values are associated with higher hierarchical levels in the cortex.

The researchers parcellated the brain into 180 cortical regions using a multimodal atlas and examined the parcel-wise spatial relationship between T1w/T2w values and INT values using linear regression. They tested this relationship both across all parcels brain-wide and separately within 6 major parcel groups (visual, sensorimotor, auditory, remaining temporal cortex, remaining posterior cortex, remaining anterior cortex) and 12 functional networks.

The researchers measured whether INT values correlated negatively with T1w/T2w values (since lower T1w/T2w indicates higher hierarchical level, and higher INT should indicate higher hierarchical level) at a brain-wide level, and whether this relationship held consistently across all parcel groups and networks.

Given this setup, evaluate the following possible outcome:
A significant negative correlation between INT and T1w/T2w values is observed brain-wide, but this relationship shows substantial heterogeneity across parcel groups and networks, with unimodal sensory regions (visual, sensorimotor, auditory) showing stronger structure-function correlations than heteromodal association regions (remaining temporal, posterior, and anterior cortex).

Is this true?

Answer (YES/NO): NO